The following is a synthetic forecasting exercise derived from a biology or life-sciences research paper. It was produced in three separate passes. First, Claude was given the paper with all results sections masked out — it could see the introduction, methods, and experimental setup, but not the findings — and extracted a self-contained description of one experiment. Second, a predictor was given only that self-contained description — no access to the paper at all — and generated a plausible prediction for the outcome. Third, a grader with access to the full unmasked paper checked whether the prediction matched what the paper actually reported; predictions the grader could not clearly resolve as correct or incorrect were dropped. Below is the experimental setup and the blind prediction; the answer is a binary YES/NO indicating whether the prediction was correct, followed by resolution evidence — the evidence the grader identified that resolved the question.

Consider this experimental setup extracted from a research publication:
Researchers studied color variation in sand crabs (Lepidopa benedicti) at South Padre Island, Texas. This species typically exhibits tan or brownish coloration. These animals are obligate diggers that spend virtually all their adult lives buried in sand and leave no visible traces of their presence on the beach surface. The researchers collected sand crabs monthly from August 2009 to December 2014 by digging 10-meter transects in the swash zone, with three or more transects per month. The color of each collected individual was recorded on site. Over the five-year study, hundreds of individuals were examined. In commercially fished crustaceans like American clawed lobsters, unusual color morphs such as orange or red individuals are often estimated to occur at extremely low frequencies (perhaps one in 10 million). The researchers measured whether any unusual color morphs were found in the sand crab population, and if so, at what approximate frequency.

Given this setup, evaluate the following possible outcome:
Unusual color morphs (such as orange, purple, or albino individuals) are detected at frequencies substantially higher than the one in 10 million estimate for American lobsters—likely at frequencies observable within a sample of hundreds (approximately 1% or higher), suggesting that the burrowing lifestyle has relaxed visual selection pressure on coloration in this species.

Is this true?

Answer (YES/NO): NO